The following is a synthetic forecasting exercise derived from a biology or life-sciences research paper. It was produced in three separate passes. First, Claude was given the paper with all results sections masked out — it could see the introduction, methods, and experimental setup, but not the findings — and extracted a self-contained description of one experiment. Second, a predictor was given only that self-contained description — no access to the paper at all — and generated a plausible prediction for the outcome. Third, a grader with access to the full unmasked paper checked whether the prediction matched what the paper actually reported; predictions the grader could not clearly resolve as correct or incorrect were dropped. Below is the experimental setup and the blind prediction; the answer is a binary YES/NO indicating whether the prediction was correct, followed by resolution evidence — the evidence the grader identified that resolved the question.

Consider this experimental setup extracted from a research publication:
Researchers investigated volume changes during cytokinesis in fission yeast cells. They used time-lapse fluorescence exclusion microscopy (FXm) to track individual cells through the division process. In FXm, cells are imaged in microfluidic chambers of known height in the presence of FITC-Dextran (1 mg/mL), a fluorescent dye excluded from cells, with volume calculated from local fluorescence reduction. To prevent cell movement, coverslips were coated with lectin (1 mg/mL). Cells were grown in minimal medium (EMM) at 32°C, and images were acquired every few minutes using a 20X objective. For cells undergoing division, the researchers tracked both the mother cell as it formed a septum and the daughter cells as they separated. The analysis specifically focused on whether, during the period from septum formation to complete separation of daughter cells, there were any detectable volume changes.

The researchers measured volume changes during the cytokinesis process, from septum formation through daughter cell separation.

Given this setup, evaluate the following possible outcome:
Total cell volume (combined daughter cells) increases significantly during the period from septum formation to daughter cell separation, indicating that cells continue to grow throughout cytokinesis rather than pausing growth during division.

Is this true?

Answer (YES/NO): NO